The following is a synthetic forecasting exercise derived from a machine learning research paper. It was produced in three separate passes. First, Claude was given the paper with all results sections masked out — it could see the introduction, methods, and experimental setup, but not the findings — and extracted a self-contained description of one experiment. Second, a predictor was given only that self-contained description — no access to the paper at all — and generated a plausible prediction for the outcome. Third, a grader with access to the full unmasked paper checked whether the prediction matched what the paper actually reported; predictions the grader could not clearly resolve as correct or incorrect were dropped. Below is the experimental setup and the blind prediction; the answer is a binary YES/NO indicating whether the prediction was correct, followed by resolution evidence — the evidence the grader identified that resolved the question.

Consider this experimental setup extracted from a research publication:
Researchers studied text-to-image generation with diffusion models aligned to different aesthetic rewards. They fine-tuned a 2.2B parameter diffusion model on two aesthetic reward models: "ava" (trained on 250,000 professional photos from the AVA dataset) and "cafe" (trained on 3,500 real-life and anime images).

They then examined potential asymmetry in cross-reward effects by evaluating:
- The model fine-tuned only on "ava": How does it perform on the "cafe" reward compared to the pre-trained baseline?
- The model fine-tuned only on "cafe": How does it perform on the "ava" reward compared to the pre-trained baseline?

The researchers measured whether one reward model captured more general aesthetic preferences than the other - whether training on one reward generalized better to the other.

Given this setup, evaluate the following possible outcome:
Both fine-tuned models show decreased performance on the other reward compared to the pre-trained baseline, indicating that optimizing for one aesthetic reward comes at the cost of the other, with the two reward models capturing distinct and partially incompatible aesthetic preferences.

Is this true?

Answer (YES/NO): NO